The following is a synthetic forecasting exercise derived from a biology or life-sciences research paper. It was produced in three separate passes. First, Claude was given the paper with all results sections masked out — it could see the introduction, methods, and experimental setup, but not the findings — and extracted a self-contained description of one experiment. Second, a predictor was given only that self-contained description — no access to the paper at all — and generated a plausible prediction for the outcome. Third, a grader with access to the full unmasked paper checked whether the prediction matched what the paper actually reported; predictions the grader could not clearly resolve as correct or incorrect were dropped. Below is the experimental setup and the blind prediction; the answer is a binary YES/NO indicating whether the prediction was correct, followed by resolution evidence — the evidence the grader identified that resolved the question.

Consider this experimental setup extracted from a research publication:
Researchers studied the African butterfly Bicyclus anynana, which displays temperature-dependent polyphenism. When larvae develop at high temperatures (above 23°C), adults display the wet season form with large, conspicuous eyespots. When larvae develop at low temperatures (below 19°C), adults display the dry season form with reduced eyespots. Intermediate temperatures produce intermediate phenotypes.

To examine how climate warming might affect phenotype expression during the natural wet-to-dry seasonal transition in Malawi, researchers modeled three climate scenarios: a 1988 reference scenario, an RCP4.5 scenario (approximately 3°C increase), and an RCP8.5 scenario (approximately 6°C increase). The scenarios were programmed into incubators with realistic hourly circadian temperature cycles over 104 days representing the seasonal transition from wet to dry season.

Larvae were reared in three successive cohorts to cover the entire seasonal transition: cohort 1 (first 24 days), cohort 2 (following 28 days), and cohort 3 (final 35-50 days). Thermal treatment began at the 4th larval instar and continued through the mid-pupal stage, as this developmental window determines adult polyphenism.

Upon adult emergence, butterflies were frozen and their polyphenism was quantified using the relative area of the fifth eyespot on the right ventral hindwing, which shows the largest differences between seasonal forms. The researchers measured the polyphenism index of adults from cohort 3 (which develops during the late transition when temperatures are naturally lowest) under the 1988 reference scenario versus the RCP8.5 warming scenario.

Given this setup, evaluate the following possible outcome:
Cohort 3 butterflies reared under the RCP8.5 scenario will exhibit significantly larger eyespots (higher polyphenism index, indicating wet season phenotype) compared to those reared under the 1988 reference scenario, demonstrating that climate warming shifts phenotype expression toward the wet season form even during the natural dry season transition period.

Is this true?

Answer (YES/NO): YES